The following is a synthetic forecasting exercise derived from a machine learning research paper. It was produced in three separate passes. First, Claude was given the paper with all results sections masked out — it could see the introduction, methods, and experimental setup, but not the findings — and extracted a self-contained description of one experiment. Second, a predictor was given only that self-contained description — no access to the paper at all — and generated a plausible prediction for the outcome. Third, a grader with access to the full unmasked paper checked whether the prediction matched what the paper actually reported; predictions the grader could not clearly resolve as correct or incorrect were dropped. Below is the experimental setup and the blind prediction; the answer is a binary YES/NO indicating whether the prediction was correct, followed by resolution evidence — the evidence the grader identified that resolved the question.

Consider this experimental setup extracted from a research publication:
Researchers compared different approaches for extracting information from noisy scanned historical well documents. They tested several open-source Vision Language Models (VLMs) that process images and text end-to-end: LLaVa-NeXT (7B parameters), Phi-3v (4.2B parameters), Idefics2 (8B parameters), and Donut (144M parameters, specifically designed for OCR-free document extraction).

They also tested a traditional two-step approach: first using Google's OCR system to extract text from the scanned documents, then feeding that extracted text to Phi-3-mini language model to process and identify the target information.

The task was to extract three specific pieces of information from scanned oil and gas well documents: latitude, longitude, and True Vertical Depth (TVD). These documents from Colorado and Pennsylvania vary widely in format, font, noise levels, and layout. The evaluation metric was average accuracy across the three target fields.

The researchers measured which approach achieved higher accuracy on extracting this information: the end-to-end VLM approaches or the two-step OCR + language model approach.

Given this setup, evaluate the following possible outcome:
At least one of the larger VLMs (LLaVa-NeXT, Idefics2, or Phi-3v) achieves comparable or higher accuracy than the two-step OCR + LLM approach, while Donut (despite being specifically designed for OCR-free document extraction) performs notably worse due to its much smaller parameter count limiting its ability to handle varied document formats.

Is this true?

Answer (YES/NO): NO